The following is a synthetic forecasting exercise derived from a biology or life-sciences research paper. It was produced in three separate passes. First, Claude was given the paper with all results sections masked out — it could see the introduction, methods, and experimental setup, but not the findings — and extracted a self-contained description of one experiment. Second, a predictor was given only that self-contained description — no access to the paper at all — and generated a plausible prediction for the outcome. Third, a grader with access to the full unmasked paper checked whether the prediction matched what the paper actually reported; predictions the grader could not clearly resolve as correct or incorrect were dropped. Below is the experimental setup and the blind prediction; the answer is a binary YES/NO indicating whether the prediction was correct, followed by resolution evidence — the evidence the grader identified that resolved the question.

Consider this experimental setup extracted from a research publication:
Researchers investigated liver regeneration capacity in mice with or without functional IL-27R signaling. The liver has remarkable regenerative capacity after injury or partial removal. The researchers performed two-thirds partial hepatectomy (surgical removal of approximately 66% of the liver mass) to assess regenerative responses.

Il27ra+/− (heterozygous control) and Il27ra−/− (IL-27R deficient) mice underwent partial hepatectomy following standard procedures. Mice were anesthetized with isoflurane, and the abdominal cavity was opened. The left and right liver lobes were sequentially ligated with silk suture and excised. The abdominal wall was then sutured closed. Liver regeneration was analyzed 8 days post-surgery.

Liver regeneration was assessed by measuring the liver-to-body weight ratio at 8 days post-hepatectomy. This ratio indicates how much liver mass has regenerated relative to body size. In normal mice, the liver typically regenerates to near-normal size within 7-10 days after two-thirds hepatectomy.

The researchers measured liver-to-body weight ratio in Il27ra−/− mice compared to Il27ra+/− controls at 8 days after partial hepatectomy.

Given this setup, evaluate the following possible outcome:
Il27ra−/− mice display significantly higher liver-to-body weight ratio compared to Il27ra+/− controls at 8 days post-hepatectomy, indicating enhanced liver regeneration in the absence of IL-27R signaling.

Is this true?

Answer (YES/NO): NO